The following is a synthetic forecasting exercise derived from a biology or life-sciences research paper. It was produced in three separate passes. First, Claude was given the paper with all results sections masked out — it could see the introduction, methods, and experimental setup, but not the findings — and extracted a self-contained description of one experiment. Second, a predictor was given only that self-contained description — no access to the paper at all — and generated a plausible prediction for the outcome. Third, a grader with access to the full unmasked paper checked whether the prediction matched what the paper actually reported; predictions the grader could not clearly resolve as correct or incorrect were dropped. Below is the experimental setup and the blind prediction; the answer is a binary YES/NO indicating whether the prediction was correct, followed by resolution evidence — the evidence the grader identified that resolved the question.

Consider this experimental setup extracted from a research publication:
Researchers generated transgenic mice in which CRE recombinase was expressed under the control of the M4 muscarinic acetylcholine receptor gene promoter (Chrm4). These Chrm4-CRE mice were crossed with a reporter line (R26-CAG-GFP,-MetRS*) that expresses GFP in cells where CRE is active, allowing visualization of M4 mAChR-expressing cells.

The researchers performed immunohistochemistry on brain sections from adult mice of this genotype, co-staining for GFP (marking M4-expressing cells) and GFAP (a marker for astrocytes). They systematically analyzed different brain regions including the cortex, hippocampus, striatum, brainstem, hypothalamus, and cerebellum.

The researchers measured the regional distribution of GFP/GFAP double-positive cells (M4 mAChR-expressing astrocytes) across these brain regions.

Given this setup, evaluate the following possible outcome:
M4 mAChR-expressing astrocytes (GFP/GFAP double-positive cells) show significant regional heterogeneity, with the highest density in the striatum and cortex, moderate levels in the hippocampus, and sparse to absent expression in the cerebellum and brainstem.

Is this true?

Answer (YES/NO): NO